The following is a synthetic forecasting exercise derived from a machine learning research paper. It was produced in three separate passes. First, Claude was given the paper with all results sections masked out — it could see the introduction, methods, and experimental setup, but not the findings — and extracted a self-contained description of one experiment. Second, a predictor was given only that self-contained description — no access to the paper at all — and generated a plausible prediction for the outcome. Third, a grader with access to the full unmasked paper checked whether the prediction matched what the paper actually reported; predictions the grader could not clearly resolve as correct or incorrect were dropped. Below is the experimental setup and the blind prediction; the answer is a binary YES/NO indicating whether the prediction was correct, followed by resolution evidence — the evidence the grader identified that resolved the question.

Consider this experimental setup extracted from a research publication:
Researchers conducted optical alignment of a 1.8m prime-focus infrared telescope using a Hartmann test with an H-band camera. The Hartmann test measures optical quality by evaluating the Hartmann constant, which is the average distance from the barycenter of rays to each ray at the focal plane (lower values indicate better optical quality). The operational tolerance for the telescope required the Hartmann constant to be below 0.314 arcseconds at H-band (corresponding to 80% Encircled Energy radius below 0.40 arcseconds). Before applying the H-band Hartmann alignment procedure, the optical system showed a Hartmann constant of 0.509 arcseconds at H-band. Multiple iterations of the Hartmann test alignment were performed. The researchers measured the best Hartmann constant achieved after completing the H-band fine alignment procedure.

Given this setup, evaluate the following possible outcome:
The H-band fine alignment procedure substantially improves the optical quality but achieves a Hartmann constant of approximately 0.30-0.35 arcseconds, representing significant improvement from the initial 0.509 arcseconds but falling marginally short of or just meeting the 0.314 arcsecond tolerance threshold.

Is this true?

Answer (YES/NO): NO